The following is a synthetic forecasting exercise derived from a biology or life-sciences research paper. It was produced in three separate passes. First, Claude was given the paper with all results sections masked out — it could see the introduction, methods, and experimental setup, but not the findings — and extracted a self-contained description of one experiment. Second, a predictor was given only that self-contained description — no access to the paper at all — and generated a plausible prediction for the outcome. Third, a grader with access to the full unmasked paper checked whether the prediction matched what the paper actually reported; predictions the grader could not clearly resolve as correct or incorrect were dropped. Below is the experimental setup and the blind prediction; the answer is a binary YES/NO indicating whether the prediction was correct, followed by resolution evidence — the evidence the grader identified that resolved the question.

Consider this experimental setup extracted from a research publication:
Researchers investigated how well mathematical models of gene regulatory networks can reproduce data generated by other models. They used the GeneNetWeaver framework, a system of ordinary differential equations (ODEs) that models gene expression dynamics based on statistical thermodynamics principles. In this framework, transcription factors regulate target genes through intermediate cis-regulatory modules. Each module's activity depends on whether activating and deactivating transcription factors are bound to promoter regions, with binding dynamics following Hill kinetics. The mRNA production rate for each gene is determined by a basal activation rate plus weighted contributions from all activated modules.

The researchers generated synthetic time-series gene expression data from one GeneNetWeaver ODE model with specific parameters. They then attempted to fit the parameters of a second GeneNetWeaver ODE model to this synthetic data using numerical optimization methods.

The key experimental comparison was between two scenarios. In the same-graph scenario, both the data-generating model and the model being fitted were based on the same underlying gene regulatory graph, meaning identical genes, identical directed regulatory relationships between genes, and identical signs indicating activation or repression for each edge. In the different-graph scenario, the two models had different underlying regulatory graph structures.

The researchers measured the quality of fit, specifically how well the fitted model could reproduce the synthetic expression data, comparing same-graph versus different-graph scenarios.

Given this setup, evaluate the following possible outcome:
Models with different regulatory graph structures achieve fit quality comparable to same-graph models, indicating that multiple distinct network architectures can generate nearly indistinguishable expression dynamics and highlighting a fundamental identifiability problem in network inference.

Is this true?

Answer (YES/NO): NO